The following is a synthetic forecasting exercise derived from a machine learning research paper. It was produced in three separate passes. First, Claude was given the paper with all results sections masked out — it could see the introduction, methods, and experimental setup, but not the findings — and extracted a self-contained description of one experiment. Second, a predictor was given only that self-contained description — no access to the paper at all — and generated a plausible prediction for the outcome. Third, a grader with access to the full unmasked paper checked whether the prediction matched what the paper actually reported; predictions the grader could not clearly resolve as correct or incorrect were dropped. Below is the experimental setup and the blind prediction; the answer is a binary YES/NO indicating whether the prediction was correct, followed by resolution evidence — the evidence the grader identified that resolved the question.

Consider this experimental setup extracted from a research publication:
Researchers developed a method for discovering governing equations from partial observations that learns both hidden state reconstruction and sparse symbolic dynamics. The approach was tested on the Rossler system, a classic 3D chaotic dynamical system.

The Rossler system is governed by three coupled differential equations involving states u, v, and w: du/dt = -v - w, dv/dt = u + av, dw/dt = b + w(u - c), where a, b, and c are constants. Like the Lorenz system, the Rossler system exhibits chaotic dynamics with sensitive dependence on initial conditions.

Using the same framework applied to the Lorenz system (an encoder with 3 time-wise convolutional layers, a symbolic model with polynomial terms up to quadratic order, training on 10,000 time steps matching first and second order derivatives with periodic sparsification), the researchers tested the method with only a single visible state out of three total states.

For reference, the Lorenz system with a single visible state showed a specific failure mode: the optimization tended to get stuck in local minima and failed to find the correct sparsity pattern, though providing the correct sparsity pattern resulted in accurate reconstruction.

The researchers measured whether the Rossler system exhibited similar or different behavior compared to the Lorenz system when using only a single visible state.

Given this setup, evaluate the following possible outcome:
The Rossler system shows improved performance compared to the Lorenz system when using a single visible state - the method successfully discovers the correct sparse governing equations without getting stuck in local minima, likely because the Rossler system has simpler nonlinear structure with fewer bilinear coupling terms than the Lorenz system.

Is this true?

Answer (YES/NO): NO